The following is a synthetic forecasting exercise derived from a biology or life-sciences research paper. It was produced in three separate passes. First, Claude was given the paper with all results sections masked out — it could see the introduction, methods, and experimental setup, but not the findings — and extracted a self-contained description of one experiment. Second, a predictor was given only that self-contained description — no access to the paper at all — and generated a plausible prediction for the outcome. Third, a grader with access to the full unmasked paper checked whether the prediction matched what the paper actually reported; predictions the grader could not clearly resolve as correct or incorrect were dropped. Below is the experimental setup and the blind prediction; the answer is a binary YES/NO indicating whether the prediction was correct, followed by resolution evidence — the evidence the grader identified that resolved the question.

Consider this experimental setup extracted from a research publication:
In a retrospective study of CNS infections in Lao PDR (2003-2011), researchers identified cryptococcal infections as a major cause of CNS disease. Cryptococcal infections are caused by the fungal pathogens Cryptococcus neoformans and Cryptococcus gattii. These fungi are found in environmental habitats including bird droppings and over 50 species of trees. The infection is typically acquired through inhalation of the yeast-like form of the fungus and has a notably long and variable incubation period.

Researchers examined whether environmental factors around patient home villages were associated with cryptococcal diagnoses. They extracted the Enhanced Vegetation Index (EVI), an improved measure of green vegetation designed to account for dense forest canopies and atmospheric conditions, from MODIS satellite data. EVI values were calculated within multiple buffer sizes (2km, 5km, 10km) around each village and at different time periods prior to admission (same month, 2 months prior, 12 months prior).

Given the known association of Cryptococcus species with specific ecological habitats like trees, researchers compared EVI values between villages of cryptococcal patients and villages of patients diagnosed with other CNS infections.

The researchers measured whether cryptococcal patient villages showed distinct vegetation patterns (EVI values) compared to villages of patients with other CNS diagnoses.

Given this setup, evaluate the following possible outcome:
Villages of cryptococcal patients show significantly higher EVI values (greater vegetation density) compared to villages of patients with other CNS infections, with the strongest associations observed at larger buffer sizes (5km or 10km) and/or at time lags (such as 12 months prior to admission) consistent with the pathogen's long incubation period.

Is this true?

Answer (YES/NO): NO